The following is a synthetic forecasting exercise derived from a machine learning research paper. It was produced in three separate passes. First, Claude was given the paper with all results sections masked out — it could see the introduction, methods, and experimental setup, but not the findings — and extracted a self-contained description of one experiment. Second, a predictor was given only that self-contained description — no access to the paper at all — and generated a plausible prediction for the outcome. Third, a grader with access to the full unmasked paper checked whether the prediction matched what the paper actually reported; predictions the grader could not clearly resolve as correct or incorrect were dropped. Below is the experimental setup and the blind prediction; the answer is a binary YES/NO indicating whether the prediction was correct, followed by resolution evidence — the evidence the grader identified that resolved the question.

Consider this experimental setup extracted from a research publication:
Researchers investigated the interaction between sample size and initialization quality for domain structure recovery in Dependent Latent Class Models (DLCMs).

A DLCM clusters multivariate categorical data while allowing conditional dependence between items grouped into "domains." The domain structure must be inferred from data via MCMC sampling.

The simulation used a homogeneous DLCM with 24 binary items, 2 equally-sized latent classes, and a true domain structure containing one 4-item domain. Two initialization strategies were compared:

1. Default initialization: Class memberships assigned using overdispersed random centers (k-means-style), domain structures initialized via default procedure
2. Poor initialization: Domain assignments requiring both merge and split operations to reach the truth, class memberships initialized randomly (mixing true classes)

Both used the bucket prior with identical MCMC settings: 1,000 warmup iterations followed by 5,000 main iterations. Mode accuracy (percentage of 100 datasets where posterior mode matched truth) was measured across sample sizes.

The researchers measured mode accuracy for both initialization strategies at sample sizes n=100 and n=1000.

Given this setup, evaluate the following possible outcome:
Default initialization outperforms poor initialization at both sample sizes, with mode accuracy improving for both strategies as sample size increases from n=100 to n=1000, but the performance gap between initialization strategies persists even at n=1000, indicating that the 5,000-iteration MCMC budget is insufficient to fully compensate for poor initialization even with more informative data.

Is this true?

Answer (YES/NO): NO